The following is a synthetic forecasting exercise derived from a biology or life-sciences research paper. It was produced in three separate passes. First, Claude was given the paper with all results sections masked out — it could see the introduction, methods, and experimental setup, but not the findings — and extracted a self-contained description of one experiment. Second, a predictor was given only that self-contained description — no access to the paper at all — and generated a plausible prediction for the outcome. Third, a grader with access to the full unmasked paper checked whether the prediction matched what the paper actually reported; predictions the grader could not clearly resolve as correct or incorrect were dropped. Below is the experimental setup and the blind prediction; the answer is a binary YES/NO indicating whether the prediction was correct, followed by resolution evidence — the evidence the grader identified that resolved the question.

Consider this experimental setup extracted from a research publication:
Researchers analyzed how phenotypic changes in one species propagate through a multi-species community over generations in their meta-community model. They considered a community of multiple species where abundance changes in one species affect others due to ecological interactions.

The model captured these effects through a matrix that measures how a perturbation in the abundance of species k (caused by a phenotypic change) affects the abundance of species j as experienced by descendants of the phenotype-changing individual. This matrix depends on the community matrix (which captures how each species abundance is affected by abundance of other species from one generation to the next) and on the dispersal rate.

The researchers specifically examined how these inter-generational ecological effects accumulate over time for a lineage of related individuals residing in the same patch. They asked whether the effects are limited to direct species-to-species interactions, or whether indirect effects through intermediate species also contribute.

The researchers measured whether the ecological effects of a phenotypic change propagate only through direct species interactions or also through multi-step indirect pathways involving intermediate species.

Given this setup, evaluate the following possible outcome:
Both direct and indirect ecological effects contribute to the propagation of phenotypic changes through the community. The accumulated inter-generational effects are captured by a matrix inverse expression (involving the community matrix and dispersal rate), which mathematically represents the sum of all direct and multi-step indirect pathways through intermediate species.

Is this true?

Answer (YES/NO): YES